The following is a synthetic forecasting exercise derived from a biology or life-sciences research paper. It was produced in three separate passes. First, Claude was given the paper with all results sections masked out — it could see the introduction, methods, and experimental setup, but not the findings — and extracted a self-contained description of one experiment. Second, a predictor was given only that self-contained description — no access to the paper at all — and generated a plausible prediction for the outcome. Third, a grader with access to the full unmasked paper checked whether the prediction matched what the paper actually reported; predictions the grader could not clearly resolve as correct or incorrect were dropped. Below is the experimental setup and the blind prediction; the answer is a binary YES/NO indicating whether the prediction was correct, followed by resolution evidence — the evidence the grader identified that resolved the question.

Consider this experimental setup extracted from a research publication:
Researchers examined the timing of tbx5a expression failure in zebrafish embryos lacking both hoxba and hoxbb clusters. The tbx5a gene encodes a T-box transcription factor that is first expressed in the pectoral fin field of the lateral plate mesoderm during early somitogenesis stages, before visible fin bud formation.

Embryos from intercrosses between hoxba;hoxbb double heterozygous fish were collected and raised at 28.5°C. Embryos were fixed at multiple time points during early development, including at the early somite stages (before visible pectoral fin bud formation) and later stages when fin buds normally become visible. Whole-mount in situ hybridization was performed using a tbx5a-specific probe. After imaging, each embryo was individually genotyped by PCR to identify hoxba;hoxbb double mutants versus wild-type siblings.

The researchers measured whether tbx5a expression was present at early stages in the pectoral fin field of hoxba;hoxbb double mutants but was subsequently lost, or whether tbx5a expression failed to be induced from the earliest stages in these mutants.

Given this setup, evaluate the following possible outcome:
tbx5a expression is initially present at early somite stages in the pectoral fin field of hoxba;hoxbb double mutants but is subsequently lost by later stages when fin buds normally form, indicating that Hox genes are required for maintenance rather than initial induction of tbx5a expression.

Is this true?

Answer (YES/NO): NO